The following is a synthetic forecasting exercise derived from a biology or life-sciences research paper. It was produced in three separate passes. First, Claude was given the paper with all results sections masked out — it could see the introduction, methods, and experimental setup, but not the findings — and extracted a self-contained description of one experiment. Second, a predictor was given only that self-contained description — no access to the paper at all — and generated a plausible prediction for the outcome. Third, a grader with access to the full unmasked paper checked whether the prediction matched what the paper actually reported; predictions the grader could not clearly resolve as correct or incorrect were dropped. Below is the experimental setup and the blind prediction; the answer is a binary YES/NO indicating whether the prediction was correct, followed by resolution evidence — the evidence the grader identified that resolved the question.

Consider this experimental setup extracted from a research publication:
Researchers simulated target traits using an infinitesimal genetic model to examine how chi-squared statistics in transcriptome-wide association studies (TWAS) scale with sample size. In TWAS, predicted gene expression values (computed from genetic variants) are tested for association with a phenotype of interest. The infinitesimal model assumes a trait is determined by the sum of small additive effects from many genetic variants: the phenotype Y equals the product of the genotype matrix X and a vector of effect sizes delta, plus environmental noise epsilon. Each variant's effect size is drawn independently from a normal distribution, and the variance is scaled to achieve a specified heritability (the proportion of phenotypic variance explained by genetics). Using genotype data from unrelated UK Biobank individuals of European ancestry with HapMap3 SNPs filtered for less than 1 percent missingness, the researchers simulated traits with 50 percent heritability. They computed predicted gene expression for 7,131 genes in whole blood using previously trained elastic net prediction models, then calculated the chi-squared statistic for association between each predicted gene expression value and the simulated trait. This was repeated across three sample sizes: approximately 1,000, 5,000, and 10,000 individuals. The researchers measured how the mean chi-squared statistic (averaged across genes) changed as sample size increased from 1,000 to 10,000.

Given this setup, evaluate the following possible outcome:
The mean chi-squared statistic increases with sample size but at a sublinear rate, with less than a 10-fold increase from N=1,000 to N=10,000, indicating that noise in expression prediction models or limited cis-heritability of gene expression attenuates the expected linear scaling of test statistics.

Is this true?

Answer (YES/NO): NO